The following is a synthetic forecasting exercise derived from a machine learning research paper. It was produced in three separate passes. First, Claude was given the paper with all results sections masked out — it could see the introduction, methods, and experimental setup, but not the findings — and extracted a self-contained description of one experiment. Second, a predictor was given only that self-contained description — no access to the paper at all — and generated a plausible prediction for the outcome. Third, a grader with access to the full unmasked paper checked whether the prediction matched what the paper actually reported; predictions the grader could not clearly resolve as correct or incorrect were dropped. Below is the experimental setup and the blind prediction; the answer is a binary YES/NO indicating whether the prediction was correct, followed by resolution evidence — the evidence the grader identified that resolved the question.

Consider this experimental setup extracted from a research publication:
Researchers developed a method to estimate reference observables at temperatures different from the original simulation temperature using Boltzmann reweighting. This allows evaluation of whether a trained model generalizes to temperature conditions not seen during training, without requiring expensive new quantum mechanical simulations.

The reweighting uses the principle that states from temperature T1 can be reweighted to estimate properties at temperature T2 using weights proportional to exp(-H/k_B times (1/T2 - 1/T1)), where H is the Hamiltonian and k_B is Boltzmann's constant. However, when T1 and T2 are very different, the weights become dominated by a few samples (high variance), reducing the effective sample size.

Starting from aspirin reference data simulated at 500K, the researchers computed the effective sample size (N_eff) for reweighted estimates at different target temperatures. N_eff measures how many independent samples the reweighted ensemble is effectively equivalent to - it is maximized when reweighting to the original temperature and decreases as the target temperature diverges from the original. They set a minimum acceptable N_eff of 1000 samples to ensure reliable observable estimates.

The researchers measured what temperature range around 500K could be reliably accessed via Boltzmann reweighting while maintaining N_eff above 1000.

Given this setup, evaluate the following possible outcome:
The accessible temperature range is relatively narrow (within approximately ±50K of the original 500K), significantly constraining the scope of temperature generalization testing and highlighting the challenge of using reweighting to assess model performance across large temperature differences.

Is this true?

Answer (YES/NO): NO